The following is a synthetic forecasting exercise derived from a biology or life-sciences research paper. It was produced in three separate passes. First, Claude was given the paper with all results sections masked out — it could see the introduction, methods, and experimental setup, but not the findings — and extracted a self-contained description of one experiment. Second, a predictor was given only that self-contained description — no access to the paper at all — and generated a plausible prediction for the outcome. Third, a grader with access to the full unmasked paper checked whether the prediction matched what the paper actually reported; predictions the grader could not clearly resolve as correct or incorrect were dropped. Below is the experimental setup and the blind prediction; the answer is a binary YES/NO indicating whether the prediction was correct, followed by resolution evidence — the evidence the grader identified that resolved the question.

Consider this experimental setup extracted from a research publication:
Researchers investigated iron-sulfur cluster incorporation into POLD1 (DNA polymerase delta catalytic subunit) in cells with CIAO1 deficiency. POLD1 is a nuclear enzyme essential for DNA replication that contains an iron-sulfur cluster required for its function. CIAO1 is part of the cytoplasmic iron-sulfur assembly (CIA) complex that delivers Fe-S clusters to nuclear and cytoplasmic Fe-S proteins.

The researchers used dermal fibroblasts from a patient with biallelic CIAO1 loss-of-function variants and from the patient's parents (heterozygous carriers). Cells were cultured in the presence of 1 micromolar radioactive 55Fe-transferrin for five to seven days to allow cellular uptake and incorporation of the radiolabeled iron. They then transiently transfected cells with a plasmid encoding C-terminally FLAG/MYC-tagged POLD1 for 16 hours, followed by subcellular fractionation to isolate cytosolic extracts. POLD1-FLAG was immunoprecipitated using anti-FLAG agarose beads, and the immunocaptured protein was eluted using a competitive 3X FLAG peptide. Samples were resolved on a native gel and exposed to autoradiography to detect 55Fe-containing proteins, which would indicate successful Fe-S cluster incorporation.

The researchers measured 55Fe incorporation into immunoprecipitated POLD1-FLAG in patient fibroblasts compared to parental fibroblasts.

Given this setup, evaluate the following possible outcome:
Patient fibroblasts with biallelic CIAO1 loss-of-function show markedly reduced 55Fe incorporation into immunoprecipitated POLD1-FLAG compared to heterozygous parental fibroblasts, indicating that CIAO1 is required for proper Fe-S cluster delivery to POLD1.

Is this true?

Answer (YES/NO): YES